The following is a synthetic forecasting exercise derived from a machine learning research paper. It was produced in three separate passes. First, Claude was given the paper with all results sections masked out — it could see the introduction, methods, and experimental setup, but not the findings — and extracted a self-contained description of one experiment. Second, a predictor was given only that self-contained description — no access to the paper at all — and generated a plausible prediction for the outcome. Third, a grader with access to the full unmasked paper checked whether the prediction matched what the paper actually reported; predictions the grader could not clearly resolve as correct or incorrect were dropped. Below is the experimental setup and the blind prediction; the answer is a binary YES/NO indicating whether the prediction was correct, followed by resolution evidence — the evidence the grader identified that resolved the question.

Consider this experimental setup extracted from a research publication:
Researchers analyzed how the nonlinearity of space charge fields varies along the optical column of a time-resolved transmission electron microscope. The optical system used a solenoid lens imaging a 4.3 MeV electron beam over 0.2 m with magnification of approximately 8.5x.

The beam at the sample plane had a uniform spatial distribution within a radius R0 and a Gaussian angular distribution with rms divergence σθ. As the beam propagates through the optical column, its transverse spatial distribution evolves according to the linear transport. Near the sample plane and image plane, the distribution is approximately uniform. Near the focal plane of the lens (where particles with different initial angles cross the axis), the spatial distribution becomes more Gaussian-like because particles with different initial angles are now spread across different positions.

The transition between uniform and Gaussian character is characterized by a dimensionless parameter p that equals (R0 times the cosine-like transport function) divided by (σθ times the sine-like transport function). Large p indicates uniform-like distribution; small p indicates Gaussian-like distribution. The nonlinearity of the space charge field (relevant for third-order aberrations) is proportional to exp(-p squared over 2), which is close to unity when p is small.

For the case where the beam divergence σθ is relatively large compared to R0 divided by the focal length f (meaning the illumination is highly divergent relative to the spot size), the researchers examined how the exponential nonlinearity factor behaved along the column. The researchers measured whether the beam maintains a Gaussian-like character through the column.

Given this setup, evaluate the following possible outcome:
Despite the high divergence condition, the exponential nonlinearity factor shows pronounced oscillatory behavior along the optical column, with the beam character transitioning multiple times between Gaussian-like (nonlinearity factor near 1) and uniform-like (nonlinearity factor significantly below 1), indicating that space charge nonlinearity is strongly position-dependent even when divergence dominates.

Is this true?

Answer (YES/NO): NO